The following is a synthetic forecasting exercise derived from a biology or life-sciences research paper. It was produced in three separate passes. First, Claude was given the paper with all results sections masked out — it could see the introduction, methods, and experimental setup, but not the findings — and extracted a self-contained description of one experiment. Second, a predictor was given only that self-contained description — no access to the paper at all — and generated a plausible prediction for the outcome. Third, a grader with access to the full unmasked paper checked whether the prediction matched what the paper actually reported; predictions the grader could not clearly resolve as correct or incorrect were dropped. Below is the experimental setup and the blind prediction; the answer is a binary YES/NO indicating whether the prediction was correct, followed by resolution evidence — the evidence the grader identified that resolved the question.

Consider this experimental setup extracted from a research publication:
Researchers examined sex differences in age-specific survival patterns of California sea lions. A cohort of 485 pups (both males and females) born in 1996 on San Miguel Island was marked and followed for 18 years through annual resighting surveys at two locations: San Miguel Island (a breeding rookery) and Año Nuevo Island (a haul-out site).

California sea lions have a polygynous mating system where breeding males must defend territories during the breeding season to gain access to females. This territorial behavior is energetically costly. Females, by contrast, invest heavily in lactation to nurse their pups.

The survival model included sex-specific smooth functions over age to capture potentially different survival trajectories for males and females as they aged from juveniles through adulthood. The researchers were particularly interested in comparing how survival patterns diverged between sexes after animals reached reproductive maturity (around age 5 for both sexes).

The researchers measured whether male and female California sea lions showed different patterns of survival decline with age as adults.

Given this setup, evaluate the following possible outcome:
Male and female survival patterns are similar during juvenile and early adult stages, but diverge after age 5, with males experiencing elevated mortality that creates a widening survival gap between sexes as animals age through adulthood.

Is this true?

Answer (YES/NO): NO